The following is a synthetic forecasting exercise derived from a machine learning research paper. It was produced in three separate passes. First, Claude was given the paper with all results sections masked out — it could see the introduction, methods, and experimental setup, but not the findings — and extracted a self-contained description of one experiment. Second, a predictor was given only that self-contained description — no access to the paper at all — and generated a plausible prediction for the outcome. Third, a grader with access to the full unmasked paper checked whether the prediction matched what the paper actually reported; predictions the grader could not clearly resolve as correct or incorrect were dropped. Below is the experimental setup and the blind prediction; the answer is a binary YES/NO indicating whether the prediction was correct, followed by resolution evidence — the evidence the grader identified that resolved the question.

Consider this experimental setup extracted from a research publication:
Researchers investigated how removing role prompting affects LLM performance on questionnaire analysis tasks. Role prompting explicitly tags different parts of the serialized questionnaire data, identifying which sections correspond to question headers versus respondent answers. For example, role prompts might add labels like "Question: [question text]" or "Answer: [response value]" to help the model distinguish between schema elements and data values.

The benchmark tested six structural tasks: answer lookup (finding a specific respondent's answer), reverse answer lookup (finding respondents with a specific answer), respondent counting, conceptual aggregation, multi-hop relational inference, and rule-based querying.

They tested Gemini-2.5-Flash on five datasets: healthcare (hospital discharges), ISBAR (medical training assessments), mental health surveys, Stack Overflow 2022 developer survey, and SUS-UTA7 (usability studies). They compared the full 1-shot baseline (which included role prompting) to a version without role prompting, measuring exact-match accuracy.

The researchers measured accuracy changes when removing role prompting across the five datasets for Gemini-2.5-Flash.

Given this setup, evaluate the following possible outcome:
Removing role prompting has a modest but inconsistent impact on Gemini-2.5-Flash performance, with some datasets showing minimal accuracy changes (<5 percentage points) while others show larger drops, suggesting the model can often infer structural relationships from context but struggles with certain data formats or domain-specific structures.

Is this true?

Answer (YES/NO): YES